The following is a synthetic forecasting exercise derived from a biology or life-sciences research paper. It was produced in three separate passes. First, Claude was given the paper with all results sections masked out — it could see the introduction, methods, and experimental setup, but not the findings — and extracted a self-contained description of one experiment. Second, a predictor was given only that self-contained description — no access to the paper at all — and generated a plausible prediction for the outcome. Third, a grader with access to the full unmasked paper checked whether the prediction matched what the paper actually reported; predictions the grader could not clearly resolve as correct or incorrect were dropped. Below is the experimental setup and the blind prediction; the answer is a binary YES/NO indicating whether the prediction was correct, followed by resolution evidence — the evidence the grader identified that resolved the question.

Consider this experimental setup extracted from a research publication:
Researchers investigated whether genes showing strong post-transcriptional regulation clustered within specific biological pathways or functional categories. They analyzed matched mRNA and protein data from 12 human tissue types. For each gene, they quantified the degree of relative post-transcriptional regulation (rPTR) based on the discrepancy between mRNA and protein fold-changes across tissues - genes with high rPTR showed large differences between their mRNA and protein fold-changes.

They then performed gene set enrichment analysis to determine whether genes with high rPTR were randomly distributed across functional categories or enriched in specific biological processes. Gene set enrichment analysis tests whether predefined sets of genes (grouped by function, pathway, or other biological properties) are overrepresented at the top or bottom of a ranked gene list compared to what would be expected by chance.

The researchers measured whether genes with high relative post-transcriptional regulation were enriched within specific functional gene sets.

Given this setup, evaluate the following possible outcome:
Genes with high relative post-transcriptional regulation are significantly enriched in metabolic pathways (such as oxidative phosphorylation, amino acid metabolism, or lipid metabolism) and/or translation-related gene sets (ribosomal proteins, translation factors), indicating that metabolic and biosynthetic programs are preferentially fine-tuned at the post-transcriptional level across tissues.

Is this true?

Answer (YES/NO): YES